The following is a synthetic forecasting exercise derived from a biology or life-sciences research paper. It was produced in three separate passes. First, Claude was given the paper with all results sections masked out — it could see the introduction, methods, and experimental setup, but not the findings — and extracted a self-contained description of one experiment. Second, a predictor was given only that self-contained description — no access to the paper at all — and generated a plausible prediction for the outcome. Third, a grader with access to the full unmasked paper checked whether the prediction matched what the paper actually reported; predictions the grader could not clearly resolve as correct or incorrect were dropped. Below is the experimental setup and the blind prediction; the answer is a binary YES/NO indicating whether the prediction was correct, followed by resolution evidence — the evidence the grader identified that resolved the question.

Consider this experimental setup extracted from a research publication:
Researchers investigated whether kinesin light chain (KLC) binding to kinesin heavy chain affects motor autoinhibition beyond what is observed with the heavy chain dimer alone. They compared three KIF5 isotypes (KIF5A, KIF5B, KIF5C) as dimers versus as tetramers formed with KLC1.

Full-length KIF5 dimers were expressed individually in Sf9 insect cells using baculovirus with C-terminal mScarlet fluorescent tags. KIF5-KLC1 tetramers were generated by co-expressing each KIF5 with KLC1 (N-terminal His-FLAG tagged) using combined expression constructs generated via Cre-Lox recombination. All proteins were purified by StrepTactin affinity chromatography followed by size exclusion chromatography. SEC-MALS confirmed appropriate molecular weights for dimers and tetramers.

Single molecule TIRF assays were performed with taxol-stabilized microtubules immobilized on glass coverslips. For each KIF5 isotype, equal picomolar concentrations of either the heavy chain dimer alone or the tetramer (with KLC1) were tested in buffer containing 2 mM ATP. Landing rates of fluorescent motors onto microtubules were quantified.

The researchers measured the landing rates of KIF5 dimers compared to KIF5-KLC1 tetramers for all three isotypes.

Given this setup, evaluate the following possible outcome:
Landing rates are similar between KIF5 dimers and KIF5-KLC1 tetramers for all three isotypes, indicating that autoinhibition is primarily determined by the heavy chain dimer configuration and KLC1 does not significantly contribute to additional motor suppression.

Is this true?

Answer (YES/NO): NO